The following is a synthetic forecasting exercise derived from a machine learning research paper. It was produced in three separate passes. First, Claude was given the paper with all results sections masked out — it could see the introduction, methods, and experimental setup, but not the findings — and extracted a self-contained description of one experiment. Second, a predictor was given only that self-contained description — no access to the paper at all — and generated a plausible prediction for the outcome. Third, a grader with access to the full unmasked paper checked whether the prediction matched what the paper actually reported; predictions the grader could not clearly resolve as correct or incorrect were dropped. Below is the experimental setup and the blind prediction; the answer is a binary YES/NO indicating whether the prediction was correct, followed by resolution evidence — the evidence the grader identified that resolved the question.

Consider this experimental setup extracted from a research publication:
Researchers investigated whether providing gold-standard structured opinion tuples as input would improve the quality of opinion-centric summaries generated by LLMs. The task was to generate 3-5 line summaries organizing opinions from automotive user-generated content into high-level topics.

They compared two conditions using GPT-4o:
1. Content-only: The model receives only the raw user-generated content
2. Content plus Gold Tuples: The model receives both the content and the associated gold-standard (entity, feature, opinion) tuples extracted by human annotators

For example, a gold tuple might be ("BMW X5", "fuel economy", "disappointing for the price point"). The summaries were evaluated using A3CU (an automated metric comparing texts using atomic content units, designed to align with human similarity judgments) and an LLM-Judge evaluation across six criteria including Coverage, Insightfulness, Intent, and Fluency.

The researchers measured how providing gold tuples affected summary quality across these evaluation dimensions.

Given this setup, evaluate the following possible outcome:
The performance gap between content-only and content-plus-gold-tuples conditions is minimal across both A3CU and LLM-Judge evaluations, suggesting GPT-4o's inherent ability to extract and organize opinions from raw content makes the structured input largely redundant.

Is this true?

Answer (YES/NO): NO